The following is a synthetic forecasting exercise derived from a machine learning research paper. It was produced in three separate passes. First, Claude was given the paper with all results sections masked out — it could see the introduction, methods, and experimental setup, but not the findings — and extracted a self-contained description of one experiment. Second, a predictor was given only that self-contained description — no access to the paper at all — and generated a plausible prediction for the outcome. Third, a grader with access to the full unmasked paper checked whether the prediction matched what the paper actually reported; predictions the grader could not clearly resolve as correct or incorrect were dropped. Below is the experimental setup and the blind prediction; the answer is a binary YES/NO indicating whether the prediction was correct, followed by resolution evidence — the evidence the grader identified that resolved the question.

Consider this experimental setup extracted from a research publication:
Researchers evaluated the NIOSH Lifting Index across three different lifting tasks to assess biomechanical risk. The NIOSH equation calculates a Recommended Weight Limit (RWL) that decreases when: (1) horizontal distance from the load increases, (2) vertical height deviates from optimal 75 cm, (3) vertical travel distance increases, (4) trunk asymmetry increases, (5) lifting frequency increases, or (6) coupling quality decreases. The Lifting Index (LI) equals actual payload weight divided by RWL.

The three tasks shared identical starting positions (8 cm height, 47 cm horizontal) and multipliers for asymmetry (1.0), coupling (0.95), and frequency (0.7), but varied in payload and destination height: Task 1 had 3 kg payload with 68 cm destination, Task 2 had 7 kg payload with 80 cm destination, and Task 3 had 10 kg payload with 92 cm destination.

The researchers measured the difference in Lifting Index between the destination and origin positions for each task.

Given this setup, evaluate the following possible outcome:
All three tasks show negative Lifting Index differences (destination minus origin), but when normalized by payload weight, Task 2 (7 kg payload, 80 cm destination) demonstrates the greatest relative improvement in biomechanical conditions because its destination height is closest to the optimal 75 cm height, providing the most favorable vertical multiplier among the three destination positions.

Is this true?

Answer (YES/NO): NO